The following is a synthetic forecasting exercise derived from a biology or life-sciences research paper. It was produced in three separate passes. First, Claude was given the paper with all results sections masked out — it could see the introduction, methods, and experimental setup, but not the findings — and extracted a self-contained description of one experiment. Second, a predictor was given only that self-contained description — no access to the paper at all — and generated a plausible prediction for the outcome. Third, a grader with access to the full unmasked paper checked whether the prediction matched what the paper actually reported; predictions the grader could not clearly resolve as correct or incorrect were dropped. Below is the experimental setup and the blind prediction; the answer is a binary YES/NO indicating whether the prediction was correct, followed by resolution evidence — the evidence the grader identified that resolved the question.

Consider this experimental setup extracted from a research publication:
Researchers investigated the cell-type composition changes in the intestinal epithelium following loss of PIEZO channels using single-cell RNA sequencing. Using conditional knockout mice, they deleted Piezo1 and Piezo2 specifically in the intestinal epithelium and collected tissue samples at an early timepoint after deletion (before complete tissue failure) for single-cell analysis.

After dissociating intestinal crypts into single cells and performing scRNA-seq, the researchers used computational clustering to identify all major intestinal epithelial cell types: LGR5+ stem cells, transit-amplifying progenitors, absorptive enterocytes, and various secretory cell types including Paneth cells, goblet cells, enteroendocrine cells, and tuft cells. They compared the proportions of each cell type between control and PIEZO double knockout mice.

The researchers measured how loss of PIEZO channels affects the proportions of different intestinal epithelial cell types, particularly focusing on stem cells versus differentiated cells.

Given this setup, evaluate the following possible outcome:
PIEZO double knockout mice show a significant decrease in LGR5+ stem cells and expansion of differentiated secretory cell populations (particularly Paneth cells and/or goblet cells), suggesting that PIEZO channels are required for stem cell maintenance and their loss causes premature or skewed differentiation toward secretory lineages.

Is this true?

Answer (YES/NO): NO